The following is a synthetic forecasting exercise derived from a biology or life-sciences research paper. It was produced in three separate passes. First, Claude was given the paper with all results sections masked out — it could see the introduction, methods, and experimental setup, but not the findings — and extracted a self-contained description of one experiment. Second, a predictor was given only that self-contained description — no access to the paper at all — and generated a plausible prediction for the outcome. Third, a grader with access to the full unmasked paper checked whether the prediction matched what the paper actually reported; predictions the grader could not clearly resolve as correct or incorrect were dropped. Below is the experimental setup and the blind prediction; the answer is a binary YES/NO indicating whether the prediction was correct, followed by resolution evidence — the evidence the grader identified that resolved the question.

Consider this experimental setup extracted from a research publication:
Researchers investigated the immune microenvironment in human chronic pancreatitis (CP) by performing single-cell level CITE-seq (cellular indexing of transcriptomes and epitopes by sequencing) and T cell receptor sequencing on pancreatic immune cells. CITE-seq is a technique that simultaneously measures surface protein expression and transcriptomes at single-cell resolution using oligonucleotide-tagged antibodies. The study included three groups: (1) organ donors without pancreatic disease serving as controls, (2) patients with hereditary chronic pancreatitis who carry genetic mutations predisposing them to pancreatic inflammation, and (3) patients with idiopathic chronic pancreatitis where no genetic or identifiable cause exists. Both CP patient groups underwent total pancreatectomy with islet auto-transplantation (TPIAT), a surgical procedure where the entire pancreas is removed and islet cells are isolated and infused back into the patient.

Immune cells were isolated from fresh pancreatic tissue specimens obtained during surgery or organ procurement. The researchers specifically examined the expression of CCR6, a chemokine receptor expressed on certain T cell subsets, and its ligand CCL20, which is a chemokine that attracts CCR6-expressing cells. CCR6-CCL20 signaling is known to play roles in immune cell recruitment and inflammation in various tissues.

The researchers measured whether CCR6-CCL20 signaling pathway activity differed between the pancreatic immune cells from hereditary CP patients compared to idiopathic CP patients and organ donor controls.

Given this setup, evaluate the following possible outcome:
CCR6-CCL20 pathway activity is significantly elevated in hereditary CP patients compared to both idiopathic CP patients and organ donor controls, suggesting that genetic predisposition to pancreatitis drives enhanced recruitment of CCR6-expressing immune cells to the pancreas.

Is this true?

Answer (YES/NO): YES